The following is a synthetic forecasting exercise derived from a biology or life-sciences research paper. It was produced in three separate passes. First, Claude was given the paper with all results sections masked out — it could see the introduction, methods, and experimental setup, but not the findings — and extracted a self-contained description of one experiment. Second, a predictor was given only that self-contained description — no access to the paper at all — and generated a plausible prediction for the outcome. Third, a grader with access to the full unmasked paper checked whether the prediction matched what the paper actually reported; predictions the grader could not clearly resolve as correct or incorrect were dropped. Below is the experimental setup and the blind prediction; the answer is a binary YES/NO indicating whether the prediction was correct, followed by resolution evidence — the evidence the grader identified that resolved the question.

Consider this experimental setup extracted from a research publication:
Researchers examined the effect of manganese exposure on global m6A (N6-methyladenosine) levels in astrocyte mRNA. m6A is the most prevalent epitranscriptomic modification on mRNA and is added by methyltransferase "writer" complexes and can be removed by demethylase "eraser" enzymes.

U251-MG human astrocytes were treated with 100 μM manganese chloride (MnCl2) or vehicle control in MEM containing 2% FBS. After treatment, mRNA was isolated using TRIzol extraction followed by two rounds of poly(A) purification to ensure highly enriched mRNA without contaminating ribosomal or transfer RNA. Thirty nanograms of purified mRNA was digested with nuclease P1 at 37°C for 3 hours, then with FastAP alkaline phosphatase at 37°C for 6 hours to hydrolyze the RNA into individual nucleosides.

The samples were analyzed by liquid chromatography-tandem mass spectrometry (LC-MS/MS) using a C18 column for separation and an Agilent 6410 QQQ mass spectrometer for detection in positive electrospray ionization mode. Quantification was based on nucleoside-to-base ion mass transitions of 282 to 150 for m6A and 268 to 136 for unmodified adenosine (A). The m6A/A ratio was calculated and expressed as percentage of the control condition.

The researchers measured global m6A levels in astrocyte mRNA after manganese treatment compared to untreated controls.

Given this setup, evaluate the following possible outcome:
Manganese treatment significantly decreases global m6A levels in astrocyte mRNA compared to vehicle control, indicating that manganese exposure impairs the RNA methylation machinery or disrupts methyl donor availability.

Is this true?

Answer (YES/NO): NO